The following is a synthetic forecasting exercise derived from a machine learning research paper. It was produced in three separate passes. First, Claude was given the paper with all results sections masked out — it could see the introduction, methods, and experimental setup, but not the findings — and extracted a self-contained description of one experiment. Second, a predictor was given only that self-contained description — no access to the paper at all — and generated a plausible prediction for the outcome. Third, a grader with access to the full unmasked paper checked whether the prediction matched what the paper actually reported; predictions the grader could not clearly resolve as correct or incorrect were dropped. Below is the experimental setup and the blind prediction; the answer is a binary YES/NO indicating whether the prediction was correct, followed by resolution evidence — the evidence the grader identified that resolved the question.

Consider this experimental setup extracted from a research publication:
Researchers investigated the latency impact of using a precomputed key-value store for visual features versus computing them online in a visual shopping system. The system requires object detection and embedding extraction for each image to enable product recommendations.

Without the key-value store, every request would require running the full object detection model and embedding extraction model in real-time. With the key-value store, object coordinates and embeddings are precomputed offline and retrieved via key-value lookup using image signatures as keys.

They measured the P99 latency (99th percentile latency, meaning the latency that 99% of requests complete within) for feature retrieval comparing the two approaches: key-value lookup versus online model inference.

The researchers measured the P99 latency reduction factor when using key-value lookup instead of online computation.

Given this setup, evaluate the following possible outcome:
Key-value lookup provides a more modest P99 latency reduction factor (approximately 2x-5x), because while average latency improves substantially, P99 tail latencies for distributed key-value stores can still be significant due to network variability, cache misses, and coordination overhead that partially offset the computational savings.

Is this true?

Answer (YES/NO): NO